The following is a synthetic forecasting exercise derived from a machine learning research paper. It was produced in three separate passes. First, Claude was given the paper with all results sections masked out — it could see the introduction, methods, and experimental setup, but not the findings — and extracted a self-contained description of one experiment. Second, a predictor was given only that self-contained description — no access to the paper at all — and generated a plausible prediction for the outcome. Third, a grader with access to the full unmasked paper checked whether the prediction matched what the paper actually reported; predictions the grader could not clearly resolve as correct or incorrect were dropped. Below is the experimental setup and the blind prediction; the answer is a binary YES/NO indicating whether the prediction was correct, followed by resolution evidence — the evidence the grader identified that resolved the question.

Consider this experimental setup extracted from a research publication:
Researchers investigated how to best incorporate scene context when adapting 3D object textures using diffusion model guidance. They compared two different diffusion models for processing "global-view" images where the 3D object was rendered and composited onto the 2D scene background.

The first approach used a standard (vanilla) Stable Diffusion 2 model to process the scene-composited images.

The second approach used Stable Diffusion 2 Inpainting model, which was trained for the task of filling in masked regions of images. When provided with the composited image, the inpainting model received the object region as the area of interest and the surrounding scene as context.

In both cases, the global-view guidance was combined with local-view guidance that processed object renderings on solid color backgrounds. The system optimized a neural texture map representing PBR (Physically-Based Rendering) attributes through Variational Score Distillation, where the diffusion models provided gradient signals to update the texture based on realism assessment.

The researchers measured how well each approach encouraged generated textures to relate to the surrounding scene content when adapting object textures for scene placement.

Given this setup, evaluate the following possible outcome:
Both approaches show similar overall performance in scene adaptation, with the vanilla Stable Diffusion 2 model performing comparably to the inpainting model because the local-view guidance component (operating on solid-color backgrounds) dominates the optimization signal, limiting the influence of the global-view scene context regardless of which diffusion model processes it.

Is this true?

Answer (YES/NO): NO